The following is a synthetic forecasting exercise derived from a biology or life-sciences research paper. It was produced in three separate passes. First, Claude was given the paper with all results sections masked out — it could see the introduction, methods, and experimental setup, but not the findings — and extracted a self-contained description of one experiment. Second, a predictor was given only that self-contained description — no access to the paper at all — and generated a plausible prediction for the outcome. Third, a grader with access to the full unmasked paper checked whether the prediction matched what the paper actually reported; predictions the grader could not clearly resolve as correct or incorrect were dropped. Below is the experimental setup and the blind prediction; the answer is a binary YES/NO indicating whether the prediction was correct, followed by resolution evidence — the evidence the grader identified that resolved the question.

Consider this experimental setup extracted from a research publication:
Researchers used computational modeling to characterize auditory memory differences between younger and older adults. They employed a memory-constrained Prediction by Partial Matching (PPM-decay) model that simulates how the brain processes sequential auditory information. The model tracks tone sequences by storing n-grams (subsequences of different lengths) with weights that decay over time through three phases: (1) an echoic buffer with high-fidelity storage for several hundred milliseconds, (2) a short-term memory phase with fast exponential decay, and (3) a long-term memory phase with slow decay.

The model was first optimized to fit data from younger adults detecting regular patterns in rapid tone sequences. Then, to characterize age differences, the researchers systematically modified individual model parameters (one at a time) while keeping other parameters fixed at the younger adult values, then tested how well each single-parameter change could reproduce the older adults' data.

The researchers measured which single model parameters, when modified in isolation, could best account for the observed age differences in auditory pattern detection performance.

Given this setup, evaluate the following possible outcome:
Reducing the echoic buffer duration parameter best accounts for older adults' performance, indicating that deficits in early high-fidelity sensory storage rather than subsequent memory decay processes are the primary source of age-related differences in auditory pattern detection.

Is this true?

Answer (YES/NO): NO